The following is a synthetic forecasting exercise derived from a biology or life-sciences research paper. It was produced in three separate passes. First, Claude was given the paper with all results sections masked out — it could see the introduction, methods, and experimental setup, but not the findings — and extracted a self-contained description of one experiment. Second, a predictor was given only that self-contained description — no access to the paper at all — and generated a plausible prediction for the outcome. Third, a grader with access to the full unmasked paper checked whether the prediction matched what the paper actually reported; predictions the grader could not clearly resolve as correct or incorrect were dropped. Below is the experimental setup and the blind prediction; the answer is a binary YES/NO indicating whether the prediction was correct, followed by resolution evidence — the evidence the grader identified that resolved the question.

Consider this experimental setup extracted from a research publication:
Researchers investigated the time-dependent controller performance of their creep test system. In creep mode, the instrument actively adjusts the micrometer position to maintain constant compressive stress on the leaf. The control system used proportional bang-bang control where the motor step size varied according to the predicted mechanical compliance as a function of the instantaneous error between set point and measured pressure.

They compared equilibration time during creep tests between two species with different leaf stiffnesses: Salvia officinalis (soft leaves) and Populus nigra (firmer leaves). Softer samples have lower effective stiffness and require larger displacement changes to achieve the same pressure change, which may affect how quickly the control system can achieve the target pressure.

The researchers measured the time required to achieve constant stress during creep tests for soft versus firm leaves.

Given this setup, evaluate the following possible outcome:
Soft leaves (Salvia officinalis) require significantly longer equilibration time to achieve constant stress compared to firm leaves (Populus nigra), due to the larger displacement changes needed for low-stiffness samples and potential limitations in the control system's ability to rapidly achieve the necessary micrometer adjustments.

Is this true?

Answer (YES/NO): YES